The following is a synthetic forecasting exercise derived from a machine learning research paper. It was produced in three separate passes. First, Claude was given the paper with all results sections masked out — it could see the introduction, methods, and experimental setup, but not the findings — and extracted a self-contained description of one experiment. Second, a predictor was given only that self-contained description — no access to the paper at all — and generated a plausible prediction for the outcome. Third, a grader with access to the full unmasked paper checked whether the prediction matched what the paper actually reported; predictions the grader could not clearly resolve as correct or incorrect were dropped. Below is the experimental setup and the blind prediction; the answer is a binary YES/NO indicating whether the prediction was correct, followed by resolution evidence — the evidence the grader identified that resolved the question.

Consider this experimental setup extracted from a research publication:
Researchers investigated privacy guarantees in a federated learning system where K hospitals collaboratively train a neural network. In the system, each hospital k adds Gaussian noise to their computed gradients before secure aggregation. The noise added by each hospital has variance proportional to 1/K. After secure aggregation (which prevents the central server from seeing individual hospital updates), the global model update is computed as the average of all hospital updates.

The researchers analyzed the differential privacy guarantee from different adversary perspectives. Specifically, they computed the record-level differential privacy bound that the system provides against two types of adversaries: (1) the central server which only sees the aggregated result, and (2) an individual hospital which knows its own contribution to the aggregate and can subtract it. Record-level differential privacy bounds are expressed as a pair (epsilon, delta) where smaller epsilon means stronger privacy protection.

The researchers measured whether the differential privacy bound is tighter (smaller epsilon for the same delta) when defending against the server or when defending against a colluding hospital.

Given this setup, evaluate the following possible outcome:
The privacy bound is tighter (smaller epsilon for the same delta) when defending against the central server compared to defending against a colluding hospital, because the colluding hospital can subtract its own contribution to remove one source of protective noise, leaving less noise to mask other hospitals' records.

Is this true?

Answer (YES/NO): YES